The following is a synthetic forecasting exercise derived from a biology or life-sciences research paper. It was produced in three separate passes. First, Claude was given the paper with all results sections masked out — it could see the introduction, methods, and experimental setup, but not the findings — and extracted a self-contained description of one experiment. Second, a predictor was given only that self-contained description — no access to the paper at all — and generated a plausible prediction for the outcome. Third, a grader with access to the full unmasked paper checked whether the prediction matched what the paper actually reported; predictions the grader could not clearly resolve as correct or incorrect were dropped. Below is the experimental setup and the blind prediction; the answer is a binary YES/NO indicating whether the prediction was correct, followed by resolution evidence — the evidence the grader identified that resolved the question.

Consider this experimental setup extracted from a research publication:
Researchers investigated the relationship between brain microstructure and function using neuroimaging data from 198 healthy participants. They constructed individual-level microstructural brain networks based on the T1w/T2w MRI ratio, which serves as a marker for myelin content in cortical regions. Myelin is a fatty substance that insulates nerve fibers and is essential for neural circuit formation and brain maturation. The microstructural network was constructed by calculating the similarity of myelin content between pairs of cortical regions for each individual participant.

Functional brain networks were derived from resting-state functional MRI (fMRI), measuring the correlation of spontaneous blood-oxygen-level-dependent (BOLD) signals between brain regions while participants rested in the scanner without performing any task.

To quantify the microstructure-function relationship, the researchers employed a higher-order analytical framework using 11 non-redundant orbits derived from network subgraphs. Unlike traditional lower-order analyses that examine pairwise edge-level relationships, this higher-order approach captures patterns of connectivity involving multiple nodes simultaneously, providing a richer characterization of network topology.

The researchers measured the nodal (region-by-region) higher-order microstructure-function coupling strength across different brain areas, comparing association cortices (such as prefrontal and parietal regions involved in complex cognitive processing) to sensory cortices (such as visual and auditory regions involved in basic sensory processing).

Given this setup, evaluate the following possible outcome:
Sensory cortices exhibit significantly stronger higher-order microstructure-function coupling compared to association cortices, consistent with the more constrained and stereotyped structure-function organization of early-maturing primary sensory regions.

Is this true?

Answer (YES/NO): NO